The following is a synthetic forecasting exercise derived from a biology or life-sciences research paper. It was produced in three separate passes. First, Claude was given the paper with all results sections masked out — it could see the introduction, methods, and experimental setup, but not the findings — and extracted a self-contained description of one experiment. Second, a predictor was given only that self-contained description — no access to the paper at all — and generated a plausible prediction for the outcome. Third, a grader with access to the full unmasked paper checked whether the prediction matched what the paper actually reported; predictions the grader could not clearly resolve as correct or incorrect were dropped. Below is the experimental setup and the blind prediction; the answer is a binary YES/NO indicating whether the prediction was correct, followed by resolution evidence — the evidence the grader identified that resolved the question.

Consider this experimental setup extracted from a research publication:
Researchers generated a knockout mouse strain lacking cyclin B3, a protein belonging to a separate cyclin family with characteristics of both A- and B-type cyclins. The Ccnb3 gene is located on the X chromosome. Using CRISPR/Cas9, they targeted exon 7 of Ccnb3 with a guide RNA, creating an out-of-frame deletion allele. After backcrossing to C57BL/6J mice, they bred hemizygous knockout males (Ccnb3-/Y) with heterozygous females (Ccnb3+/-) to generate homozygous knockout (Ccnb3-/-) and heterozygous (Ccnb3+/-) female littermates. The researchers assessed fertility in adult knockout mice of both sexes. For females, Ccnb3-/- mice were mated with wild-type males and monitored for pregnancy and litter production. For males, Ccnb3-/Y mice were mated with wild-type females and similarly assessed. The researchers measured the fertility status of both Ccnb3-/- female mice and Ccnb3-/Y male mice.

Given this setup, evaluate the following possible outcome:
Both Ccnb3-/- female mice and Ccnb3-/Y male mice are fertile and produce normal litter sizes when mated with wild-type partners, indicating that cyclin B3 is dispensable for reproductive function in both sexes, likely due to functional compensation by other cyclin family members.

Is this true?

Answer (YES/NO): NO